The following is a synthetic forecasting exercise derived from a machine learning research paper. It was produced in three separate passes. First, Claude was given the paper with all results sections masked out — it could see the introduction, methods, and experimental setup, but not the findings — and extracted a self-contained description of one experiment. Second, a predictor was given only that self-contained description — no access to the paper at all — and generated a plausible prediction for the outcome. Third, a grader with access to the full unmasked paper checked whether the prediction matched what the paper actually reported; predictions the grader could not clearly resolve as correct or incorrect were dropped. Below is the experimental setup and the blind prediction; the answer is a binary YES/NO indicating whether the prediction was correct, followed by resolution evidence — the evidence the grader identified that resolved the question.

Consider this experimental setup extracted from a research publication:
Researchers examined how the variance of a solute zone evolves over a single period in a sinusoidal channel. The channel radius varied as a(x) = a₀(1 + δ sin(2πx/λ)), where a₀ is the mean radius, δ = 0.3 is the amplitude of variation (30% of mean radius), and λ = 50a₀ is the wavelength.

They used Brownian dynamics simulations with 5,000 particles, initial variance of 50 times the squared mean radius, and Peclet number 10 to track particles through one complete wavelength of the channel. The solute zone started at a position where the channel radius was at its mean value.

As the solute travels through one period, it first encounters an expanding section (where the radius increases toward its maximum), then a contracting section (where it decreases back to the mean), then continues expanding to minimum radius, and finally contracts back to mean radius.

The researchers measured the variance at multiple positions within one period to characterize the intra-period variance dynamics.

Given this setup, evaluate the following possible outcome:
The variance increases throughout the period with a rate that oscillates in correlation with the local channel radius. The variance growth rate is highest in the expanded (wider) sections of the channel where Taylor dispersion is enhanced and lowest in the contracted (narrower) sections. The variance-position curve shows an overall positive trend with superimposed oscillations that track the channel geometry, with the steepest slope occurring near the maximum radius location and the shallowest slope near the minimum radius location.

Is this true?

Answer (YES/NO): NO